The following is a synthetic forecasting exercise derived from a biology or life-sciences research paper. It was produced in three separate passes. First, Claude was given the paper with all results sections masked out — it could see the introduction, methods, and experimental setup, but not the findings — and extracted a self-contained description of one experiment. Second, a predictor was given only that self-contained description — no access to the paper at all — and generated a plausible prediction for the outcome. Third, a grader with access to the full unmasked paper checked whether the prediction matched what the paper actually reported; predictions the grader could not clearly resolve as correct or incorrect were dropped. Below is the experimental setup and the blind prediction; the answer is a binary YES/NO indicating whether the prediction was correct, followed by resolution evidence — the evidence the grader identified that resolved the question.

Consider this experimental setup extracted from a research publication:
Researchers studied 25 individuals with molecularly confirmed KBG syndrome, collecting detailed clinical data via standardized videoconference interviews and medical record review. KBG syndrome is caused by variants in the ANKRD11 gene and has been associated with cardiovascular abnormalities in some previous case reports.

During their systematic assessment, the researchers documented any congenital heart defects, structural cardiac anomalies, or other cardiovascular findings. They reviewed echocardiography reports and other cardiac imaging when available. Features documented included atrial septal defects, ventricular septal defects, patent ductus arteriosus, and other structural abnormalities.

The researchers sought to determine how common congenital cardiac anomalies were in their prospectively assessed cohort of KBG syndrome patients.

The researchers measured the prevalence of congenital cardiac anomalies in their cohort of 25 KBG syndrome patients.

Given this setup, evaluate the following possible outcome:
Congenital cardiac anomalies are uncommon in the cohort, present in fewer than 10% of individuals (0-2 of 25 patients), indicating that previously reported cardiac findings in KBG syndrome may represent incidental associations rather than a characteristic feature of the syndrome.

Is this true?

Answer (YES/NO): NO